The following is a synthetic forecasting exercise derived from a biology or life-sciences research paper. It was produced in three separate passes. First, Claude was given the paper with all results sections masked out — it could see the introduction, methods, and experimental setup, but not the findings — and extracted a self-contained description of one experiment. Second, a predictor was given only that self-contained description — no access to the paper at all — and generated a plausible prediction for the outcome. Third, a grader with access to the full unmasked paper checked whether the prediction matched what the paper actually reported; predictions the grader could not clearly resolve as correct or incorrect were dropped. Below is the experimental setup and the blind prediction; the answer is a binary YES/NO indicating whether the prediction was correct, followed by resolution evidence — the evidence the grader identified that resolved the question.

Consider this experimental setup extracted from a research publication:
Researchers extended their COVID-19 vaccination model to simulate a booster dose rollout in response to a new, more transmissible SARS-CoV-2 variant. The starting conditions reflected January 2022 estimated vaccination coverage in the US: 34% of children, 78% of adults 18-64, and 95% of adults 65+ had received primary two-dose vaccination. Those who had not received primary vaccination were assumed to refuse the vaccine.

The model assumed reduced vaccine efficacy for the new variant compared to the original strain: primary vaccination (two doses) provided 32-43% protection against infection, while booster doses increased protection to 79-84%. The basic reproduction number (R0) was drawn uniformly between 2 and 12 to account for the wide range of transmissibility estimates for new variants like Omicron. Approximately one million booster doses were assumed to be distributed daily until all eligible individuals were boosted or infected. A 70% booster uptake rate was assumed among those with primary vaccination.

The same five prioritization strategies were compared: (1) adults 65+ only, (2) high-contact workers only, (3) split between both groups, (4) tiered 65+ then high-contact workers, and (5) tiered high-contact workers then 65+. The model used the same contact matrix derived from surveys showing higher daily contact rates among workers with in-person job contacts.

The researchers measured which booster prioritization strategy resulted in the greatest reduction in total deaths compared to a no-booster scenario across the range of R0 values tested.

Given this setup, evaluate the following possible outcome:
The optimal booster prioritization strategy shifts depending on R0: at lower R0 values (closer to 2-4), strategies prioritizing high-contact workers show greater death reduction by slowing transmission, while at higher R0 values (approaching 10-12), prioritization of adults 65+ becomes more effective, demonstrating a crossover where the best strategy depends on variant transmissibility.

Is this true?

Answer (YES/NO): NO